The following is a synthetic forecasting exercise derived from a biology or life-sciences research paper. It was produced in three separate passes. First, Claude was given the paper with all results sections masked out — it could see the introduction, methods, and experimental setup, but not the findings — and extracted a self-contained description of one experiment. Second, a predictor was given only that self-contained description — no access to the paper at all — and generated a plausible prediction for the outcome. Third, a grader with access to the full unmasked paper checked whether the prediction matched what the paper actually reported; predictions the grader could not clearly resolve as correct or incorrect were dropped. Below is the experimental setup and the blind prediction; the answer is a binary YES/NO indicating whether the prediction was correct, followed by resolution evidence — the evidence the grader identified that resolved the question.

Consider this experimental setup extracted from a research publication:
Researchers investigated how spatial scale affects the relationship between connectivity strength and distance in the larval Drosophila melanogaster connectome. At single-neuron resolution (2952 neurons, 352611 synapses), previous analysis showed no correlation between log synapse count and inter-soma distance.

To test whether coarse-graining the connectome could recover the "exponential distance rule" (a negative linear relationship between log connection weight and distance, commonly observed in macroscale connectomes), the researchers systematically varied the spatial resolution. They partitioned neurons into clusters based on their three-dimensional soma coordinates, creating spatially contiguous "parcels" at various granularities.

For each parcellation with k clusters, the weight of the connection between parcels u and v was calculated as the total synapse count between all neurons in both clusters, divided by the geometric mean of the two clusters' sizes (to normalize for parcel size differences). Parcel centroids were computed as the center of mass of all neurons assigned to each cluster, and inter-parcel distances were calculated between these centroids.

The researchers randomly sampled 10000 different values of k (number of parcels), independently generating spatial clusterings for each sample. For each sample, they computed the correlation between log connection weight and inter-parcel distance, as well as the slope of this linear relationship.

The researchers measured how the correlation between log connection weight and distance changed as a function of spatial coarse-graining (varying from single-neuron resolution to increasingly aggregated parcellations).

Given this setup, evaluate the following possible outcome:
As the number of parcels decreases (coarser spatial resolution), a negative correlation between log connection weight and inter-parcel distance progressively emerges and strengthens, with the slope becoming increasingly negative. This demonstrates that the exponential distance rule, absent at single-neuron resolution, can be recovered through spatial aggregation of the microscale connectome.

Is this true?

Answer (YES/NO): YES